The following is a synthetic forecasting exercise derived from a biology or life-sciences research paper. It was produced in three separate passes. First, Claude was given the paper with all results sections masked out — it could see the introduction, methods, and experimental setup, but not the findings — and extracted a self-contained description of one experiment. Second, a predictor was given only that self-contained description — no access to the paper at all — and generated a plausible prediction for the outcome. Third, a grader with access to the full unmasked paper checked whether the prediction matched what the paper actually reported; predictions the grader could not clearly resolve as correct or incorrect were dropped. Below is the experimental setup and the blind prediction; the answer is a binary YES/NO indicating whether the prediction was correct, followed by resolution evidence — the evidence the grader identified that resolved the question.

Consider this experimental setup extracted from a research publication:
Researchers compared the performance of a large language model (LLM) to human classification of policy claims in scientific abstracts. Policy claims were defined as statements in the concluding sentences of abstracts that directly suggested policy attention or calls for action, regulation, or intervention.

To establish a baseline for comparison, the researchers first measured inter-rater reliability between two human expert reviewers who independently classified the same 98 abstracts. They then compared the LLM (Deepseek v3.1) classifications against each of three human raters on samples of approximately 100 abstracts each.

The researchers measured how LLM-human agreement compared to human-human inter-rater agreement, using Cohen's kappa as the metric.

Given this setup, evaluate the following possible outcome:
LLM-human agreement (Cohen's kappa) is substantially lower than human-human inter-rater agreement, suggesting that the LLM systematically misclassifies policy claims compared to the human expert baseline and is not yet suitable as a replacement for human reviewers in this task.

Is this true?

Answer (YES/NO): NO